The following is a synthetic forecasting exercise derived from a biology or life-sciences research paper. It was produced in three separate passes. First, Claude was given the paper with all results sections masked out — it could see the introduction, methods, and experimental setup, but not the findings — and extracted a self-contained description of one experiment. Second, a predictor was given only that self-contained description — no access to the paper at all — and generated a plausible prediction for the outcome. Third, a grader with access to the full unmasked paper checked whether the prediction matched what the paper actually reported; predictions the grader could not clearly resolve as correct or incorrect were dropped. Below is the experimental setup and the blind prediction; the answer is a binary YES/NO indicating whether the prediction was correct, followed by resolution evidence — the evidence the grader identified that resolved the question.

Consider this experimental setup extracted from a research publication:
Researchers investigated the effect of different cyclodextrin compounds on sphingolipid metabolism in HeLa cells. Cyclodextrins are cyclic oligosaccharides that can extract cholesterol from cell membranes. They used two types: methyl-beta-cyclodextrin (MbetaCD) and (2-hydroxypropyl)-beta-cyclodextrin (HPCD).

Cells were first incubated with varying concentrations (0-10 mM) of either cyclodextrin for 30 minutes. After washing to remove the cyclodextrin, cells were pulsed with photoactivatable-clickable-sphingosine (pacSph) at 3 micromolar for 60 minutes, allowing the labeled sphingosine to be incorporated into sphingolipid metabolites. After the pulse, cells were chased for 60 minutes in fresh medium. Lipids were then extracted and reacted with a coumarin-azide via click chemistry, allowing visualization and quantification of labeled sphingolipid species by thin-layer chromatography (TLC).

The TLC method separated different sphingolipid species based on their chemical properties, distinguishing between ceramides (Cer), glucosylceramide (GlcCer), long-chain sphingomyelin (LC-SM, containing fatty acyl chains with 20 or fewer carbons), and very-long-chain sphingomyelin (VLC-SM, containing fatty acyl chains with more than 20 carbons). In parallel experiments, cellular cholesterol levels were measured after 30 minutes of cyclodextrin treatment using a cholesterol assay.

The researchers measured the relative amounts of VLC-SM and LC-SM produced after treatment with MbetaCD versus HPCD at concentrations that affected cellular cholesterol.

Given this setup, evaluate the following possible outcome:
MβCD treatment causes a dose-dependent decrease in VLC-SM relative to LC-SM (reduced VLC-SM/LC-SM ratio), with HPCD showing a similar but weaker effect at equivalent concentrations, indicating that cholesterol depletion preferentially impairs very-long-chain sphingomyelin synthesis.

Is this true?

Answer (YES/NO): NO